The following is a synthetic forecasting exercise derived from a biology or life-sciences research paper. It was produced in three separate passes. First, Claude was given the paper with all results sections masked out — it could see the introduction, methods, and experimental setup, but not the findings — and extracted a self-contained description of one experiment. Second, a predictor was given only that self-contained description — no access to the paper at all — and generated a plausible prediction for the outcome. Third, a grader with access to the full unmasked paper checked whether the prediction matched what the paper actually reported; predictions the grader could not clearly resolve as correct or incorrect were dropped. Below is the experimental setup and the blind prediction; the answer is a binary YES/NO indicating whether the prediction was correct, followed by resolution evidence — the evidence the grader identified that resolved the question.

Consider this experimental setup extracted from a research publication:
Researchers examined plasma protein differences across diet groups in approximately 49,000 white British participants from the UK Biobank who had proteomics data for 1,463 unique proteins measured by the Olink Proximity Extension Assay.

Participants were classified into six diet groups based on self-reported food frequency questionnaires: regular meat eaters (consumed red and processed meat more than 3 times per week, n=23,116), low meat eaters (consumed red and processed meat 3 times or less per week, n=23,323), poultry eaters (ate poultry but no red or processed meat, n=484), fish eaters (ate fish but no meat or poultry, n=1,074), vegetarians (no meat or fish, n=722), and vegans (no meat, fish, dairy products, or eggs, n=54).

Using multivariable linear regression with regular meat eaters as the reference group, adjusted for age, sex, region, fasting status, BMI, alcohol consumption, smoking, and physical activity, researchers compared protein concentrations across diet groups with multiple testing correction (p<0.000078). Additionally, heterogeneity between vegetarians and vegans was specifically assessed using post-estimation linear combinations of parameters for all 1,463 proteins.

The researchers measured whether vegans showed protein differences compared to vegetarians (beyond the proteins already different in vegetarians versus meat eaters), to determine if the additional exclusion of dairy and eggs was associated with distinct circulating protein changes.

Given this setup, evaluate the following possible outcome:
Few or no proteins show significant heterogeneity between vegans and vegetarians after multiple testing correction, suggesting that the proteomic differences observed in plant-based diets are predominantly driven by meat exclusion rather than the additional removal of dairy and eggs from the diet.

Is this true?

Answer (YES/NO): YES